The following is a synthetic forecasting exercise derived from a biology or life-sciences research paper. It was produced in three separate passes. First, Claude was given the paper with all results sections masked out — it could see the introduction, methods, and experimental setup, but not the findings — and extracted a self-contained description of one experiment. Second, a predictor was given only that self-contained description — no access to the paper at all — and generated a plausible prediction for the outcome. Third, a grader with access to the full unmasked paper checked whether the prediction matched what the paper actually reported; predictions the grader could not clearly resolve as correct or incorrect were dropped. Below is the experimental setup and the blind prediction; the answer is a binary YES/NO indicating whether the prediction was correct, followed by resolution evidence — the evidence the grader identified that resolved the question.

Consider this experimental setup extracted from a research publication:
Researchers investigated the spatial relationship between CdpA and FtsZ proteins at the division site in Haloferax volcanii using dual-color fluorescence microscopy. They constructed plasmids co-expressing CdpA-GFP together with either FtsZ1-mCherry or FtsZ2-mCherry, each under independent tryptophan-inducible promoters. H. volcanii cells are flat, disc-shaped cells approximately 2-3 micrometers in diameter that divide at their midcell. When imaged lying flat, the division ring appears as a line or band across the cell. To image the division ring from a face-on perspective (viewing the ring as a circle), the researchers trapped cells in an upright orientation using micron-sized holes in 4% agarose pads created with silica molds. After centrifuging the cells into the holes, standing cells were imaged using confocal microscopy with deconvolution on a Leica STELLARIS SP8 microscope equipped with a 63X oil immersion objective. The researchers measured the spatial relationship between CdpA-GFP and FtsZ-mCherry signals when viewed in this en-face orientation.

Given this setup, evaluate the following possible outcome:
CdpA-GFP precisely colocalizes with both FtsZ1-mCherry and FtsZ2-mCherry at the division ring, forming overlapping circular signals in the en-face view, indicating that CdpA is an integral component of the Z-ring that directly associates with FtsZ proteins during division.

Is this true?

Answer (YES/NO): NO